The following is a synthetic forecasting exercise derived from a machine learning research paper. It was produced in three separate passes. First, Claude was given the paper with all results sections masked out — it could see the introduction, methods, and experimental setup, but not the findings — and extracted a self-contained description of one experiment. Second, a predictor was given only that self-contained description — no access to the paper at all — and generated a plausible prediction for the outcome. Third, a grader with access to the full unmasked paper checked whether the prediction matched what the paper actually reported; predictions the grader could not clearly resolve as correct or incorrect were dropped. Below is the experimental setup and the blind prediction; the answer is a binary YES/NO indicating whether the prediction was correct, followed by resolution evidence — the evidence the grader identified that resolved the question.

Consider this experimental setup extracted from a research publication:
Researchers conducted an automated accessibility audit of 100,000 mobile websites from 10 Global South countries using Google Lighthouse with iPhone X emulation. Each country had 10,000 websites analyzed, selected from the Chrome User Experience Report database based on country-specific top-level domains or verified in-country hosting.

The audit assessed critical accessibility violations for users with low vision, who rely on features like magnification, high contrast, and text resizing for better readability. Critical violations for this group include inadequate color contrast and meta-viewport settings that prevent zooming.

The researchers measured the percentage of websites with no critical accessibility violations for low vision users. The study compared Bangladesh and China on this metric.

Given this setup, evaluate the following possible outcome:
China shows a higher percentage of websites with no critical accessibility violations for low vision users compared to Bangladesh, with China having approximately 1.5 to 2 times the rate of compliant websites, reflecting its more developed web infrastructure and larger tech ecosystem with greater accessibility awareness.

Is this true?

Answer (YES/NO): NO